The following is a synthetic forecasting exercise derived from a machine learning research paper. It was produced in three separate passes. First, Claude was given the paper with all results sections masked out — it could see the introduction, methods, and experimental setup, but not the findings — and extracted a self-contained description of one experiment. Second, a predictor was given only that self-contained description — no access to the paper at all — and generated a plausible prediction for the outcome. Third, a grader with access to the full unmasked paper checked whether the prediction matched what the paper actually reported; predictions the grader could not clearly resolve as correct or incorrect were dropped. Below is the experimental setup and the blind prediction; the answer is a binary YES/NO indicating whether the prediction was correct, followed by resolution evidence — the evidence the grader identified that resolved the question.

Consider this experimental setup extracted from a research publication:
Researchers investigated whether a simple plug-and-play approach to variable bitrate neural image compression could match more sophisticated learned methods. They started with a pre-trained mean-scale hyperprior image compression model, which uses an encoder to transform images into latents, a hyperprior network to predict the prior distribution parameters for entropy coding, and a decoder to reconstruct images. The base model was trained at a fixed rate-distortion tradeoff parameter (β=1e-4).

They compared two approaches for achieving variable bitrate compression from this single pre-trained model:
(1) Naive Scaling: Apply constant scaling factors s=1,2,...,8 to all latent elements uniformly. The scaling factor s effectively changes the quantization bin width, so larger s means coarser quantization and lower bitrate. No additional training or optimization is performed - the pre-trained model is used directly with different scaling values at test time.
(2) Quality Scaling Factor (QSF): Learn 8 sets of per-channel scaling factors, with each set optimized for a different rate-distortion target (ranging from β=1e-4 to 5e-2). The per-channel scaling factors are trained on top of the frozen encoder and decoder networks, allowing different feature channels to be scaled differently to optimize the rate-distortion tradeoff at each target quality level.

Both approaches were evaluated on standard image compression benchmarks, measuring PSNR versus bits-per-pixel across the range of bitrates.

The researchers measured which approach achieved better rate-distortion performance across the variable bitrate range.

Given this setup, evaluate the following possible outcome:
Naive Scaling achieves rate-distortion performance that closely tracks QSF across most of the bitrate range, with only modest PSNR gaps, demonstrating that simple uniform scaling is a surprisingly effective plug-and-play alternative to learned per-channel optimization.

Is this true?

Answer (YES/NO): YES